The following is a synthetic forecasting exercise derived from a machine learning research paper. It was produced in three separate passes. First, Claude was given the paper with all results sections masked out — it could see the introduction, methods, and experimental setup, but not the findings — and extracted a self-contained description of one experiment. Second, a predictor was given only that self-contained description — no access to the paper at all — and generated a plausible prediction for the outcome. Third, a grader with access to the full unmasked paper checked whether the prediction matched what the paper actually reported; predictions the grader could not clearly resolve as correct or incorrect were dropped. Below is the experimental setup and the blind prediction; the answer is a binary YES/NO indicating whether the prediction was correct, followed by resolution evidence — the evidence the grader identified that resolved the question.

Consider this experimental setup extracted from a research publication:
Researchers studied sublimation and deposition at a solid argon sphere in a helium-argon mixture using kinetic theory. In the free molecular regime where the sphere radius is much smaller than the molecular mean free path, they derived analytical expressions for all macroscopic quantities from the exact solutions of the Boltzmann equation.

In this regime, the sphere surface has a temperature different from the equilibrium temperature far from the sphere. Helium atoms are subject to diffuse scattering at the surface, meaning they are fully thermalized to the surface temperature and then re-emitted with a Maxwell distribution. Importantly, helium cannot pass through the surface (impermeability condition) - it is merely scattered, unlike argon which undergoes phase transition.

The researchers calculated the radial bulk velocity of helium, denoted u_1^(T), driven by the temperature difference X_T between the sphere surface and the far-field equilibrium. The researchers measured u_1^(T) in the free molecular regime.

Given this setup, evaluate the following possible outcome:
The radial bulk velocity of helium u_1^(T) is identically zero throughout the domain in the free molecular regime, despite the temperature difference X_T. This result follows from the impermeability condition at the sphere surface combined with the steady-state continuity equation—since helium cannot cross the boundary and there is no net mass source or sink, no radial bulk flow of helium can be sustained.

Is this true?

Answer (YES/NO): YES